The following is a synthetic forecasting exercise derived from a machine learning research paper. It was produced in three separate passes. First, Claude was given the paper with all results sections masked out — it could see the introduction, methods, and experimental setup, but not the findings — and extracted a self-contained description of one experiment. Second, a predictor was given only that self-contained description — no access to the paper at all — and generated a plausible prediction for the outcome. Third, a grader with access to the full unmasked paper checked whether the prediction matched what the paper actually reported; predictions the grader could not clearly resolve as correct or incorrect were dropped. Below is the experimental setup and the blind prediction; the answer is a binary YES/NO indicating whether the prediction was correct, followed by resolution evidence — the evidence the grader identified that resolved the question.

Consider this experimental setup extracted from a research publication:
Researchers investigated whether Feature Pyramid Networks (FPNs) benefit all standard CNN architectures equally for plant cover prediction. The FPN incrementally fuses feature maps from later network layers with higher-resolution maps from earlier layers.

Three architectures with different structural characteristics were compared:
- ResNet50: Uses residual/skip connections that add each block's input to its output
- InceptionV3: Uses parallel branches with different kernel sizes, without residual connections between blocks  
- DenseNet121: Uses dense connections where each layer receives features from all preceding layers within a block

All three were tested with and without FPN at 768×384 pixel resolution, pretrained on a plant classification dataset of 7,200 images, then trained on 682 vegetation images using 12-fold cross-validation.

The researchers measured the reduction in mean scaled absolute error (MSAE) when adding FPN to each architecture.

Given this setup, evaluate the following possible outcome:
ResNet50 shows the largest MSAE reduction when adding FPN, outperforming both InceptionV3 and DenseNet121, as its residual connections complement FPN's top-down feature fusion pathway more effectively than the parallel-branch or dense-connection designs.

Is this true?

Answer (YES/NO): YES